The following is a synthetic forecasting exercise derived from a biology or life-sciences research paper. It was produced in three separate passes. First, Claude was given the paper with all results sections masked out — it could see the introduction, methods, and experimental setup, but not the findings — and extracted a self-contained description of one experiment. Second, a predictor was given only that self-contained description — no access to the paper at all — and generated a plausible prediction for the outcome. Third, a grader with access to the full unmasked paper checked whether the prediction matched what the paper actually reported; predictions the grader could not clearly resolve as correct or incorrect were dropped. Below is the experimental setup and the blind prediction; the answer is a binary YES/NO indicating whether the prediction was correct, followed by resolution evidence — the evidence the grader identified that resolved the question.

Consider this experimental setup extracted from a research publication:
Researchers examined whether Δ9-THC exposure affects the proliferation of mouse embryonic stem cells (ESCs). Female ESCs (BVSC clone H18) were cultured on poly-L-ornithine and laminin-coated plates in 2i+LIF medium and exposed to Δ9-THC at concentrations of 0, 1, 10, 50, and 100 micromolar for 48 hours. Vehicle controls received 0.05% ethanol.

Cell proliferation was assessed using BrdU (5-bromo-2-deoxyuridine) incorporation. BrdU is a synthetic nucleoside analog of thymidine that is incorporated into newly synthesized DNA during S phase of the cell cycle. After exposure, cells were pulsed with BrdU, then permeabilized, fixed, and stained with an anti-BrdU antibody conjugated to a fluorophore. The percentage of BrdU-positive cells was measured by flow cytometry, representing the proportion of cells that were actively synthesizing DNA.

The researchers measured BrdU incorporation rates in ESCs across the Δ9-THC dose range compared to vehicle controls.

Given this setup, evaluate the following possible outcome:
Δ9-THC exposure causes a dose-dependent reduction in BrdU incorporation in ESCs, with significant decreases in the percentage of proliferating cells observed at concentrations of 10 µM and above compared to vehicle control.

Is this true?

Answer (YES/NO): NO